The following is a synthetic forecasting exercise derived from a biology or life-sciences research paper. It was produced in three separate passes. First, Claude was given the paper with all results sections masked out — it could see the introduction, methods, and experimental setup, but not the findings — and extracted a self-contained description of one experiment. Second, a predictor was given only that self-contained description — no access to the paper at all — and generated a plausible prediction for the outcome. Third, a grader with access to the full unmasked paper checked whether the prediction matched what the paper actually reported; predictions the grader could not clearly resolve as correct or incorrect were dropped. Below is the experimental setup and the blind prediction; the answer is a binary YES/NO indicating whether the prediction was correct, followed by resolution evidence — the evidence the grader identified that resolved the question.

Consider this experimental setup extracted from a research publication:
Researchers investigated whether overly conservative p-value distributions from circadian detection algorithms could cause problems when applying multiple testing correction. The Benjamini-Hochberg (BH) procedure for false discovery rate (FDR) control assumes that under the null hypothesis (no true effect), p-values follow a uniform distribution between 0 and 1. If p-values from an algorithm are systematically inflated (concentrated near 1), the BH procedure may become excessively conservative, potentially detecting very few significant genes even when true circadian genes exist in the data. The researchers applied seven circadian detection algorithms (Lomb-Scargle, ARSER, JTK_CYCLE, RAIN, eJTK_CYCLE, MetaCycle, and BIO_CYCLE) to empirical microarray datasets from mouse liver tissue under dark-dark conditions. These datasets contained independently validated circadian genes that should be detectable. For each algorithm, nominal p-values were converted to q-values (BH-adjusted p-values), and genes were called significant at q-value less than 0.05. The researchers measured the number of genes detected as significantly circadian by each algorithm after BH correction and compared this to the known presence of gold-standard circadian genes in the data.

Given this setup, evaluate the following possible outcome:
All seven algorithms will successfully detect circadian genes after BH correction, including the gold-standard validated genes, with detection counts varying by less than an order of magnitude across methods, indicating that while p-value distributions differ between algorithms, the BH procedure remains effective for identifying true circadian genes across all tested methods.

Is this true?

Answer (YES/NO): NO